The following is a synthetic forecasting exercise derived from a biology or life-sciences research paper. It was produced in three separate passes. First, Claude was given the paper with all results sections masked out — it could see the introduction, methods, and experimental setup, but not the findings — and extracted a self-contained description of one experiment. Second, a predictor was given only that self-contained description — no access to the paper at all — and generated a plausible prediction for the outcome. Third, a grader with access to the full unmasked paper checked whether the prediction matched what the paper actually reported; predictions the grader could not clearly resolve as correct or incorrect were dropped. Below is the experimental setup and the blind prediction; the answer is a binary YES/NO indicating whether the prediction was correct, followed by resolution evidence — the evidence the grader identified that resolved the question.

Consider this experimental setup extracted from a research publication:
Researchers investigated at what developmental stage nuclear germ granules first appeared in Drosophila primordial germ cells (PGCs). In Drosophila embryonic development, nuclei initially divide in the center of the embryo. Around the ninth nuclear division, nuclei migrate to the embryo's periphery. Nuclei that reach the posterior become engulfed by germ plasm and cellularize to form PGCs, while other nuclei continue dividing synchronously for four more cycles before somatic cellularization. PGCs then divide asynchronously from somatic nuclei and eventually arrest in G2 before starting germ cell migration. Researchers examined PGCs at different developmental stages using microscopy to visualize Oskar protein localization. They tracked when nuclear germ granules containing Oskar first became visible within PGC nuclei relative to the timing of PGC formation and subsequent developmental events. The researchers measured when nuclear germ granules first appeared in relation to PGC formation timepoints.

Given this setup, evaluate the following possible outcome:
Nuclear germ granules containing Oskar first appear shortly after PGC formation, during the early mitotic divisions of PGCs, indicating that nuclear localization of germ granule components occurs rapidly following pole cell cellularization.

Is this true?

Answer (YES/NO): YES